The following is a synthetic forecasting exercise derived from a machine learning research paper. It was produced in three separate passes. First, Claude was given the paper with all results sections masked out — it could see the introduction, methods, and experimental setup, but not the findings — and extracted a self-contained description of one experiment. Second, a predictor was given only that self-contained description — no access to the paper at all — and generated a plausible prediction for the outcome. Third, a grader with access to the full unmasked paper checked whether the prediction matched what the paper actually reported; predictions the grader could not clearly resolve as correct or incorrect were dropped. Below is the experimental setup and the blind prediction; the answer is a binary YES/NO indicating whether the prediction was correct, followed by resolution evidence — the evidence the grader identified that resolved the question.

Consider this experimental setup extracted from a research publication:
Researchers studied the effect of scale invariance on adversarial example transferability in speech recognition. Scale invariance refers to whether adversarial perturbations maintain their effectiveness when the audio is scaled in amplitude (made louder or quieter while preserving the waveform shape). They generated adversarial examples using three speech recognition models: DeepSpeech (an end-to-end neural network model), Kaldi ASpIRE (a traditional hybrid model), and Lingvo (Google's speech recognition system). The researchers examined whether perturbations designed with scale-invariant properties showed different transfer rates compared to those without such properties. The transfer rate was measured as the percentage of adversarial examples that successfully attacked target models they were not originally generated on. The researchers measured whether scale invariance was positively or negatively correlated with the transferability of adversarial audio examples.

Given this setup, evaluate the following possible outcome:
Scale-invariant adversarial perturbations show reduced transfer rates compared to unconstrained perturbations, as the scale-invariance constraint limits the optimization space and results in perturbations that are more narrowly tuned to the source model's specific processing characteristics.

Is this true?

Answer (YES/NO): NO